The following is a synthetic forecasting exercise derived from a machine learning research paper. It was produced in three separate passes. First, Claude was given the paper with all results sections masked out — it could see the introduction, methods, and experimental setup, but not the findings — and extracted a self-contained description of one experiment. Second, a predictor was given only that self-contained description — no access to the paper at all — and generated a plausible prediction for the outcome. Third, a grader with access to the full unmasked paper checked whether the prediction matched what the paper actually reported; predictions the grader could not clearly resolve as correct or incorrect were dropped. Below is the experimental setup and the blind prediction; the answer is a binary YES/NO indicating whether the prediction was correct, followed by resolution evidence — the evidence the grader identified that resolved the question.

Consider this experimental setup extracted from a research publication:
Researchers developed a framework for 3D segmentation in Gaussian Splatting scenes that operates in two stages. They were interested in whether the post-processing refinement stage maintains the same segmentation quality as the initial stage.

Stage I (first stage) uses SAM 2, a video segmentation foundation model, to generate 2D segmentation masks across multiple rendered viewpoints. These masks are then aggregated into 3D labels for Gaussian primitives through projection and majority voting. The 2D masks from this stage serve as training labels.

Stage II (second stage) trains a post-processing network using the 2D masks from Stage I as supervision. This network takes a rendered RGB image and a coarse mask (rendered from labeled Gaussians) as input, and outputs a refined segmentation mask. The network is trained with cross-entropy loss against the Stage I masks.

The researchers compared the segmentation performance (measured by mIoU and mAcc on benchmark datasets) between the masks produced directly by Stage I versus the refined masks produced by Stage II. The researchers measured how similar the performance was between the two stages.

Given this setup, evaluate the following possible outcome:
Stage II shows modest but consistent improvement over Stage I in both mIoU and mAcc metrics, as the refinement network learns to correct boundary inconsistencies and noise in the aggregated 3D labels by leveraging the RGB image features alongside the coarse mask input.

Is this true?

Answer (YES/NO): NO